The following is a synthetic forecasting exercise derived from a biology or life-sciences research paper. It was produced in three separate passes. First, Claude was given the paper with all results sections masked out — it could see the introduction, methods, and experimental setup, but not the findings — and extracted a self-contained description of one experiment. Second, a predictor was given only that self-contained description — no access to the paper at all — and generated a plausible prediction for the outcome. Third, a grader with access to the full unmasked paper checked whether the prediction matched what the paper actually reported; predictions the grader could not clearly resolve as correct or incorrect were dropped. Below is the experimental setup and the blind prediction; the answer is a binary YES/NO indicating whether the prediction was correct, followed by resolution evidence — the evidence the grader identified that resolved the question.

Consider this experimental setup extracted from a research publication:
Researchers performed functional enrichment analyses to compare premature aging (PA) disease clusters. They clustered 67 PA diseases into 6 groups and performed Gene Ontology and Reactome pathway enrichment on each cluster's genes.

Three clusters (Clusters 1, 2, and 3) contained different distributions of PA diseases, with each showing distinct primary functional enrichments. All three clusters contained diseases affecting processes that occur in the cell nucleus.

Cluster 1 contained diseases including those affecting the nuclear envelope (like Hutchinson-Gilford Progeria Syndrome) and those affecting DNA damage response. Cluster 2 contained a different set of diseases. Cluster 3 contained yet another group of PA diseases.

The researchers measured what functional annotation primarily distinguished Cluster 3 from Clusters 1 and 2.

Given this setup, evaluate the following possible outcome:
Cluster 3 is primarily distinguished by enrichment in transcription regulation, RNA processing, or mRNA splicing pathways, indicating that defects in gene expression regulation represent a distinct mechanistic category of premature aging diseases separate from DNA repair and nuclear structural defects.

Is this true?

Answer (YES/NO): YES